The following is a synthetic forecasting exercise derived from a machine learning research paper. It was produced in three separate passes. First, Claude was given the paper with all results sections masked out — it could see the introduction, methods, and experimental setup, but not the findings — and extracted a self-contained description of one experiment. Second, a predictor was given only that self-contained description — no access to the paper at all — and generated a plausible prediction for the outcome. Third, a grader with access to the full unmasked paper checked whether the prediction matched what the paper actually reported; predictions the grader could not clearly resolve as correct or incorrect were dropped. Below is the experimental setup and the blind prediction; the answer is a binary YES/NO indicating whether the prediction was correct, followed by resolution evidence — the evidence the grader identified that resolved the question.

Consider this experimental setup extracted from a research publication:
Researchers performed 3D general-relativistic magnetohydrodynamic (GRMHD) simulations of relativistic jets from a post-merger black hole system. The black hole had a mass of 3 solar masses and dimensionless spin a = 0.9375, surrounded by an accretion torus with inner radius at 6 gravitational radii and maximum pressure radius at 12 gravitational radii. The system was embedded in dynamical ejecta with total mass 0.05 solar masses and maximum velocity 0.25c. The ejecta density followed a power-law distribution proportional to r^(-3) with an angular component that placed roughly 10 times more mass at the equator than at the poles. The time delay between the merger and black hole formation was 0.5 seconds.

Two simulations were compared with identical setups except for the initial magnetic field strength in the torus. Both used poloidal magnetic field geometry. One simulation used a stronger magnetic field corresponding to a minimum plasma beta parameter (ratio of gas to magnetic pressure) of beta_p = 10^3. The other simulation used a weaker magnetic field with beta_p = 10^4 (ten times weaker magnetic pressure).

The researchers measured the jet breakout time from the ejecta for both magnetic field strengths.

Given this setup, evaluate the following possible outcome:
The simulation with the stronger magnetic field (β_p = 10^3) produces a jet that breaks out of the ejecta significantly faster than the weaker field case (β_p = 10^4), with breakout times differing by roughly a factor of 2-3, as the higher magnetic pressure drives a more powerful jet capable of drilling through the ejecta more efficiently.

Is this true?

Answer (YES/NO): NO